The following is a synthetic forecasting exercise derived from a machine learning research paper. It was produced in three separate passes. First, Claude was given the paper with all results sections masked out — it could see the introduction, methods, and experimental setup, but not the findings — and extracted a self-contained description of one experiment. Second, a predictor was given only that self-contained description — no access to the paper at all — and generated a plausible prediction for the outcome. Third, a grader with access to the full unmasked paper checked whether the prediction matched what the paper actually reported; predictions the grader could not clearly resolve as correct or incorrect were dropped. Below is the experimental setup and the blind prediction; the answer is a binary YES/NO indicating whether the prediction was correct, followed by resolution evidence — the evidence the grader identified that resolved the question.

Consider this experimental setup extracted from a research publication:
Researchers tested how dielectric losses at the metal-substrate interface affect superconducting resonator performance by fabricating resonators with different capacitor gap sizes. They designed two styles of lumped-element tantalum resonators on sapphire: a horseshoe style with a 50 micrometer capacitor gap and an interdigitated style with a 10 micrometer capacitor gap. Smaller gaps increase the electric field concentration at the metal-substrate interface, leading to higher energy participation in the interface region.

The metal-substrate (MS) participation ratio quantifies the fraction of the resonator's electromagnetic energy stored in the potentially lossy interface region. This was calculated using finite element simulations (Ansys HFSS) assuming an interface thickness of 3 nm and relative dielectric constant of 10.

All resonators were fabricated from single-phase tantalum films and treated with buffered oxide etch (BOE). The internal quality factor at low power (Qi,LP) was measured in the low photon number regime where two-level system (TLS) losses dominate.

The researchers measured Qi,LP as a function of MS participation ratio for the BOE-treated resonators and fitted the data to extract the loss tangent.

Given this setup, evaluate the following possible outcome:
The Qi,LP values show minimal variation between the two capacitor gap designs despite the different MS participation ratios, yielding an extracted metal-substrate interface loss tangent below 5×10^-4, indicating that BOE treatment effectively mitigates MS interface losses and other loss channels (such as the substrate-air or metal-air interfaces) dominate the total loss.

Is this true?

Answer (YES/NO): NO